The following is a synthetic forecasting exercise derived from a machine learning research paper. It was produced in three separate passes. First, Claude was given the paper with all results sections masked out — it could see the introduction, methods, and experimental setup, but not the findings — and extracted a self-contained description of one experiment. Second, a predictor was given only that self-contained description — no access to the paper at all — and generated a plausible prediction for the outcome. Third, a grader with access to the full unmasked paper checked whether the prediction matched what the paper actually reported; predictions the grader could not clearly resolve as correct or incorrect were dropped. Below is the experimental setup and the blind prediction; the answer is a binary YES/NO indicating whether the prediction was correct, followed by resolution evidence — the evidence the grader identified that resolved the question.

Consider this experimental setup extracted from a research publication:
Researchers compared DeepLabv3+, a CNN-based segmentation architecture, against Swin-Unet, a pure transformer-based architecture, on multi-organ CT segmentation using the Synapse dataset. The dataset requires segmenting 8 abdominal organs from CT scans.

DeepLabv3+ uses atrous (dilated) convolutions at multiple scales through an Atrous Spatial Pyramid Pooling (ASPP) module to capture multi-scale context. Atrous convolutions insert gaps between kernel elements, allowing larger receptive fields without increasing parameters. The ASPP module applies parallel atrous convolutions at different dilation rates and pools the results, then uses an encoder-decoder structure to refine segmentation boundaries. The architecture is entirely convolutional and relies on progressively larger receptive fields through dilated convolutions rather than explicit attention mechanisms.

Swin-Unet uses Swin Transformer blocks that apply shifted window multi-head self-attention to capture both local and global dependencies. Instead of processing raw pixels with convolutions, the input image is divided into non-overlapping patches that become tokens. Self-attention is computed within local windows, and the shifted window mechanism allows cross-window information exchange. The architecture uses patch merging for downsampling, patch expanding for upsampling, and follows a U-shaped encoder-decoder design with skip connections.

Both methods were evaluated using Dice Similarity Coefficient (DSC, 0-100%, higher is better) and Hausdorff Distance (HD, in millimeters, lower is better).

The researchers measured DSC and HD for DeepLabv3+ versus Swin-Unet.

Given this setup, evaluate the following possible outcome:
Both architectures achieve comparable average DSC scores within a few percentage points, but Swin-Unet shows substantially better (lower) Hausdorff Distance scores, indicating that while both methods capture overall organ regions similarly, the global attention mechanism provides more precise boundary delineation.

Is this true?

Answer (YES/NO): YES